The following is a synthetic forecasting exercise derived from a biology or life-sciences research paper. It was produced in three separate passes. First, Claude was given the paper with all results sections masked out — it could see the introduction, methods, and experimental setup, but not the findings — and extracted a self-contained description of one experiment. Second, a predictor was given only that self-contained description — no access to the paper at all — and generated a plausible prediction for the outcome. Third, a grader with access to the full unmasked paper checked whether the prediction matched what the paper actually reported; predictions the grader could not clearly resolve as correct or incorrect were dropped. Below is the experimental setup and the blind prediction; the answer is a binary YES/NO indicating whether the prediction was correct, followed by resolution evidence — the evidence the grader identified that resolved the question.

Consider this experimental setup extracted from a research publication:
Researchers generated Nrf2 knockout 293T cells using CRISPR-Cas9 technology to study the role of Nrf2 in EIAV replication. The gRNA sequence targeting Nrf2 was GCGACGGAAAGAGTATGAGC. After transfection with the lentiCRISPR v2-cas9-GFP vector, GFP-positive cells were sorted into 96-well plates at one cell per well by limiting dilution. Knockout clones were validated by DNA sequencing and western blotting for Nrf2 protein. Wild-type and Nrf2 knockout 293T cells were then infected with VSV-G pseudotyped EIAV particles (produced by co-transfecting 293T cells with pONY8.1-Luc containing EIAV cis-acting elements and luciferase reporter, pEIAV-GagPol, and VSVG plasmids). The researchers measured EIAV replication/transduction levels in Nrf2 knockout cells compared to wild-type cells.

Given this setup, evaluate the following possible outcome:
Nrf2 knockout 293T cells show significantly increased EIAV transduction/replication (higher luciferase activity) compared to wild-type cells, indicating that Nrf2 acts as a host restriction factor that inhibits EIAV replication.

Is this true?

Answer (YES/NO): YES